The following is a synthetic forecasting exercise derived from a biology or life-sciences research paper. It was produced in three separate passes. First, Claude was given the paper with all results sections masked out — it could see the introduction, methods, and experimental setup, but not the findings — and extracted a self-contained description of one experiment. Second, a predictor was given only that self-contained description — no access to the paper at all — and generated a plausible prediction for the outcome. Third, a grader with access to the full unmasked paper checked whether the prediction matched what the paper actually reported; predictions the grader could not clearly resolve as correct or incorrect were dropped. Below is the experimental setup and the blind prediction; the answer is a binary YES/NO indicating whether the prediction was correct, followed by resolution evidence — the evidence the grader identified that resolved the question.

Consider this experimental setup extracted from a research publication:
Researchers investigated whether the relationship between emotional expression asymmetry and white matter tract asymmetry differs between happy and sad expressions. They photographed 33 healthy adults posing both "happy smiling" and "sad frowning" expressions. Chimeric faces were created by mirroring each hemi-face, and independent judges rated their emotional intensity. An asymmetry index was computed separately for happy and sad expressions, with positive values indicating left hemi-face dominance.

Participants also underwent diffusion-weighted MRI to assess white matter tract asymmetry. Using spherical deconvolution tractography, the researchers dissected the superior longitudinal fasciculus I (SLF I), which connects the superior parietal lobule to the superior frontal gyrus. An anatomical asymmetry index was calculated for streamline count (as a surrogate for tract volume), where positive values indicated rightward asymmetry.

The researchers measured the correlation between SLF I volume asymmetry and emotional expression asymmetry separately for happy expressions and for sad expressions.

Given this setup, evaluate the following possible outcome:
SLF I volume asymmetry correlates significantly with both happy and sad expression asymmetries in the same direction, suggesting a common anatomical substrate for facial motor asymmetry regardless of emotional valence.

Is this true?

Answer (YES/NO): NO